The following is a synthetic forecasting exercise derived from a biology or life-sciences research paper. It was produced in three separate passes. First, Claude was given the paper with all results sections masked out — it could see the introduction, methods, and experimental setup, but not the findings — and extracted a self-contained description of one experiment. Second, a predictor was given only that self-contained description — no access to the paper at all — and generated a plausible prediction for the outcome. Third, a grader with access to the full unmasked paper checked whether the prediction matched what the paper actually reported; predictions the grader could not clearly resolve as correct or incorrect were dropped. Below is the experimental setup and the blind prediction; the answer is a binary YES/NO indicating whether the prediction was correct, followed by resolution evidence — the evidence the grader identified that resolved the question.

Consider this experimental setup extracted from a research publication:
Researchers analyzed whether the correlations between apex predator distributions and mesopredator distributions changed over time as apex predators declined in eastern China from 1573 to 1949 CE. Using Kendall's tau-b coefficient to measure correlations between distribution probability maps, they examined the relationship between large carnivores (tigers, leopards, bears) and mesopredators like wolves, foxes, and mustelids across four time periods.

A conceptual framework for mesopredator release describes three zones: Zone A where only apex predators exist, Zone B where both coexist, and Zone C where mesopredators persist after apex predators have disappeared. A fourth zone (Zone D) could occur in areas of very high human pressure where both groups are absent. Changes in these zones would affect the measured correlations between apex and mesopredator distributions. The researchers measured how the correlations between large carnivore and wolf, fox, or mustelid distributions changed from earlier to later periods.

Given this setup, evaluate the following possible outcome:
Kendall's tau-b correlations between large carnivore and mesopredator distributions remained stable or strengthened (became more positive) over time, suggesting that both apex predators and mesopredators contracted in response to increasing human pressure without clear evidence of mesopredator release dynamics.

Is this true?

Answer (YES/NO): NO